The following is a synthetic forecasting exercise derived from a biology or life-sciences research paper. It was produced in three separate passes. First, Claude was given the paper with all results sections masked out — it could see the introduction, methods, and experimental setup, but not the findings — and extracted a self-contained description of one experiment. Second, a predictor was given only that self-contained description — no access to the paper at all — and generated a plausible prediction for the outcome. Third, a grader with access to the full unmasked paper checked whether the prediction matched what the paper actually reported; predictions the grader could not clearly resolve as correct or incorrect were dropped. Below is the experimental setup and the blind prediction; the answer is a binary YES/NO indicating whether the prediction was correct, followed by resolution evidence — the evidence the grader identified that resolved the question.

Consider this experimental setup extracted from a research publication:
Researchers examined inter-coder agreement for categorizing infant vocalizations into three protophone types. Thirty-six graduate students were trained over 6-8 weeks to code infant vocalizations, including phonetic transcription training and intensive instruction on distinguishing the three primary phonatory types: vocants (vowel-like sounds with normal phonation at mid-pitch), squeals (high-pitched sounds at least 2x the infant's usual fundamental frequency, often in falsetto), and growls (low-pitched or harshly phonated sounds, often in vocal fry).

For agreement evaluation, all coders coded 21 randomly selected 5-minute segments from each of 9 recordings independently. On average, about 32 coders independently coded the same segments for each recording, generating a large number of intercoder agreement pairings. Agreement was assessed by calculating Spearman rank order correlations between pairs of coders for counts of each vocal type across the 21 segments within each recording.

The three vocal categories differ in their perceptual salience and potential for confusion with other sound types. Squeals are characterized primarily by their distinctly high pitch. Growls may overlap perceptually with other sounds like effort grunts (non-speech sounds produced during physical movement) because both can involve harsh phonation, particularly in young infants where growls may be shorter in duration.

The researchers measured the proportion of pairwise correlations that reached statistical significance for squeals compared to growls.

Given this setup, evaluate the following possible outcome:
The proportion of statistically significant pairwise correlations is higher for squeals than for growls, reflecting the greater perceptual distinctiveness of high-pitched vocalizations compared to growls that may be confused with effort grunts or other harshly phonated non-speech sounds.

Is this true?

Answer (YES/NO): YES